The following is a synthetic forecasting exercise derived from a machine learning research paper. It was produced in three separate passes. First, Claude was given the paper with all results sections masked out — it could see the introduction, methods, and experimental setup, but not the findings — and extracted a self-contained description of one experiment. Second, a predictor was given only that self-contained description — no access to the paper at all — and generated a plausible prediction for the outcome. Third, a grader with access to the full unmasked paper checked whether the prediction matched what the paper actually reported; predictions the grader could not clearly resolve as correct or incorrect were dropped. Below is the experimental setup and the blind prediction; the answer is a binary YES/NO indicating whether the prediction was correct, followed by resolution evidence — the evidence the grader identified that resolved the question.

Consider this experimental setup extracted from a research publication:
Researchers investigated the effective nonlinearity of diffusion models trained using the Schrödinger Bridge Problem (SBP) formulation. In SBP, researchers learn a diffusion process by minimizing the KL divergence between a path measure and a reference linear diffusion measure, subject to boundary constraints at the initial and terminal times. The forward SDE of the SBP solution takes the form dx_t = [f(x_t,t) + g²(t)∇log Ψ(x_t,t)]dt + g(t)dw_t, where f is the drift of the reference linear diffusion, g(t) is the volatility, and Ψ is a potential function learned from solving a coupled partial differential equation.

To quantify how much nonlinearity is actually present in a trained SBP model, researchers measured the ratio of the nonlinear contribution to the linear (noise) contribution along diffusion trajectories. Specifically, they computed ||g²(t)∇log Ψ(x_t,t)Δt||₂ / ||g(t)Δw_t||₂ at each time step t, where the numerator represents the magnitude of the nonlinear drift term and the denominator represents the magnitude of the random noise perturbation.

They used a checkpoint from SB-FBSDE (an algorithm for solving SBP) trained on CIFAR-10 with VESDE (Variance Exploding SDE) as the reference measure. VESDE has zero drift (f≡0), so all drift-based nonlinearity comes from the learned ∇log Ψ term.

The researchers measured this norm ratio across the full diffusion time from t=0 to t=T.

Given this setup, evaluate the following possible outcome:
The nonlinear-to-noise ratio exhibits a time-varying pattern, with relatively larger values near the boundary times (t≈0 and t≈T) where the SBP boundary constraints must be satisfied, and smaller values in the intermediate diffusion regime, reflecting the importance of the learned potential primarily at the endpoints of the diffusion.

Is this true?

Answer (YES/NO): NO